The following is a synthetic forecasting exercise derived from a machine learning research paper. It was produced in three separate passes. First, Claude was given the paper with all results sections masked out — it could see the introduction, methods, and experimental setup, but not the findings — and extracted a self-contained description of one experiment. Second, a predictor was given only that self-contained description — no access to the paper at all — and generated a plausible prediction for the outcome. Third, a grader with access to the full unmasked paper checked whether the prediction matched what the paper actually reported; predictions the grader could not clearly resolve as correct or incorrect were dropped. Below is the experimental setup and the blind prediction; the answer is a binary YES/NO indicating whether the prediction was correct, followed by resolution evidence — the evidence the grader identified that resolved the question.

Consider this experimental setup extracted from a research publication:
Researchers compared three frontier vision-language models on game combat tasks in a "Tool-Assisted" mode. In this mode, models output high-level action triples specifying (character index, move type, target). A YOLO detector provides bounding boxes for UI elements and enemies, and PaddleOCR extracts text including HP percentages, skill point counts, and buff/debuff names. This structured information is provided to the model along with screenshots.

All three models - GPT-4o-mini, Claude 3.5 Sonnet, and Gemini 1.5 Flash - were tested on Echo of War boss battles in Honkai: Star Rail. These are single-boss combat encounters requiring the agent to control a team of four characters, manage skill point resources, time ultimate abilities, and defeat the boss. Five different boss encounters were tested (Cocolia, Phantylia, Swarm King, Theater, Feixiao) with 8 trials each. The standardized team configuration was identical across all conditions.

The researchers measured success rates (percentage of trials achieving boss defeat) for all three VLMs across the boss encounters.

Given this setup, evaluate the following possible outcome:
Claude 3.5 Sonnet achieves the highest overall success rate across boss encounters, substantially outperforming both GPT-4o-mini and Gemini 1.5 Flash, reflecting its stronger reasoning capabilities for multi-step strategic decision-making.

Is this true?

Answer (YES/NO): NO